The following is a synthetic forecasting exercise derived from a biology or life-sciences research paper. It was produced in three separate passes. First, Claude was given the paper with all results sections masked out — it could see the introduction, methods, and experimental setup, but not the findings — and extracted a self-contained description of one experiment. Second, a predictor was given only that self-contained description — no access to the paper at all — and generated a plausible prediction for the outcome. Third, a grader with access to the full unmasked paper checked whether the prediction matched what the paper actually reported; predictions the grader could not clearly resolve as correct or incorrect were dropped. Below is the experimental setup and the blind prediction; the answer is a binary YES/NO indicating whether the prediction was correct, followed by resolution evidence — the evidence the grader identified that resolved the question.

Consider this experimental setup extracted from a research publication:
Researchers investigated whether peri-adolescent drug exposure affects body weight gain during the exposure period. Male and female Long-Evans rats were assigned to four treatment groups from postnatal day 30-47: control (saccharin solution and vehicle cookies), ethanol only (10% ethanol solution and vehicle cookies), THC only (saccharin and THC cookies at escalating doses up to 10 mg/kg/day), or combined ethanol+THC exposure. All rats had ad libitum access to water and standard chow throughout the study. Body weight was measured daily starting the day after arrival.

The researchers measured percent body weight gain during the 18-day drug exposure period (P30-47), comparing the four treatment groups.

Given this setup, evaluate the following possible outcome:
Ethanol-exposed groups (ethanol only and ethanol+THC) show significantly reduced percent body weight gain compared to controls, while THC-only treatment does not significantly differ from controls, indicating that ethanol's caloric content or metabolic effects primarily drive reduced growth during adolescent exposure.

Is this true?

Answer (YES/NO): NO